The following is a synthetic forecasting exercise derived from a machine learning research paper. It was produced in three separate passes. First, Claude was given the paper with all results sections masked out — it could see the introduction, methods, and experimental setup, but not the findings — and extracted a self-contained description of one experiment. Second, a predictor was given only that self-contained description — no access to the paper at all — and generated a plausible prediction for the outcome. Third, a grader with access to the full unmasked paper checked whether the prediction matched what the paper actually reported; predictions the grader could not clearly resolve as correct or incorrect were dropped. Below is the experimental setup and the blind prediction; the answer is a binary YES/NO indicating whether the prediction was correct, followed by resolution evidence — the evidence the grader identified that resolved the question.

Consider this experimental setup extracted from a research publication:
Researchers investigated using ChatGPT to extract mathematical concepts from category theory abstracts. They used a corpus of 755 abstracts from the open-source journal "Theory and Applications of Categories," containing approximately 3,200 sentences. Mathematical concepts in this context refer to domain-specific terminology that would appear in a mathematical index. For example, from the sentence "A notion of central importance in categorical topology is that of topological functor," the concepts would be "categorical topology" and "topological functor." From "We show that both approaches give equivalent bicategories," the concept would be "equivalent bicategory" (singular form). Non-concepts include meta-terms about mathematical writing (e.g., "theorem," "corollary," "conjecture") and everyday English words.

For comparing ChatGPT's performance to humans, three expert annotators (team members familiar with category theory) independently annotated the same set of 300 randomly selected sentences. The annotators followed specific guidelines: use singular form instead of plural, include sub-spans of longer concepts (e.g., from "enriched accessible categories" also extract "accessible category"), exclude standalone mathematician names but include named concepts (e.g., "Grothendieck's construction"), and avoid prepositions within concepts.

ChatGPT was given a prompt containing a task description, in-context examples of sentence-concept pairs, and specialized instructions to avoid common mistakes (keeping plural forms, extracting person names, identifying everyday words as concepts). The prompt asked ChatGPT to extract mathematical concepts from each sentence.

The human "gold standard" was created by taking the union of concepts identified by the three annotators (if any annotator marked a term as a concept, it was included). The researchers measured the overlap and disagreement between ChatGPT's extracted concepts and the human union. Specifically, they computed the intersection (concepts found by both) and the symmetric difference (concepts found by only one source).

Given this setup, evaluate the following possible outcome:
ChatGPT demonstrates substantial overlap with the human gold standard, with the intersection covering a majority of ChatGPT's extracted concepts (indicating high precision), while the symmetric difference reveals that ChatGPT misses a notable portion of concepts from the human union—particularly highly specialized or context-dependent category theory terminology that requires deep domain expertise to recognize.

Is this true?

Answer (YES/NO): NO